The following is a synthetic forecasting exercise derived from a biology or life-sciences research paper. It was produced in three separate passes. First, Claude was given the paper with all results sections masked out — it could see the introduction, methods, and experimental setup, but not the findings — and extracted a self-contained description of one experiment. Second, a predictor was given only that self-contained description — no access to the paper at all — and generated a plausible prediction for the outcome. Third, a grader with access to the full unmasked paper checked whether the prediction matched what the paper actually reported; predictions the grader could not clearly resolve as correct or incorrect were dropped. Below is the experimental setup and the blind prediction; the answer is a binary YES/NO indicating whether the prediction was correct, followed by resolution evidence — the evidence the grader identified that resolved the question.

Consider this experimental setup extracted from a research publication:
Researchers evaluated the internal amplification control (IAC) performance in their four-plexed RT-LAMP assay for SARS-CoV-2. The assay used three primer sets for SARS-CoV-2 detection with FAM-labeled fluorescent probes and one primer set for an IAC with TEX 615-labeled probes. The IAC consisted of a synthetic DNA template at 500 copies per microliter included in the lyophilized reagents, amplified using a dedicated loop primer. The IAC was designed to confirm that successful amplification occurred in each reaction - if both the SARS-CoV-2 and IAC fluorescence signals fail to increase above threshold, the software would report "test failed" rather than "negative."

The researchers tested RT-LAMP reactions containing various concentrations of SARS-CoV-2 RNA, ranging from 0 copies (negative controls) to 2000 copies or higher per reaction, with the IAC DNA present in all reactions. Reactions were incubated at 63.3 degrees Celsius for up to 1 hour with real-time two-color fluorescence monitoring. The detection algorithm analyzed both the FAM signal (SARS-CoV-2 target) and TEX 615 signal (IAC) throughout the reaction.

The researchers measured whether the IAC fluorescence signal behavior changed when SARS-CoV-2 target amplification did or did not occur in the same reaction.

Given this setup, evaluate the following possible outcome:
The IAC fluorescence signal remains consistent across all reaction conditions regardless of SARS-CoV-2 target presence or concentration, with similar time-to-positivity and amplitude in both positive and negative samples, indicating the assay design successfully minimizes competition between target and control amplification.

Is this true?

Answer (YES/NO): NO